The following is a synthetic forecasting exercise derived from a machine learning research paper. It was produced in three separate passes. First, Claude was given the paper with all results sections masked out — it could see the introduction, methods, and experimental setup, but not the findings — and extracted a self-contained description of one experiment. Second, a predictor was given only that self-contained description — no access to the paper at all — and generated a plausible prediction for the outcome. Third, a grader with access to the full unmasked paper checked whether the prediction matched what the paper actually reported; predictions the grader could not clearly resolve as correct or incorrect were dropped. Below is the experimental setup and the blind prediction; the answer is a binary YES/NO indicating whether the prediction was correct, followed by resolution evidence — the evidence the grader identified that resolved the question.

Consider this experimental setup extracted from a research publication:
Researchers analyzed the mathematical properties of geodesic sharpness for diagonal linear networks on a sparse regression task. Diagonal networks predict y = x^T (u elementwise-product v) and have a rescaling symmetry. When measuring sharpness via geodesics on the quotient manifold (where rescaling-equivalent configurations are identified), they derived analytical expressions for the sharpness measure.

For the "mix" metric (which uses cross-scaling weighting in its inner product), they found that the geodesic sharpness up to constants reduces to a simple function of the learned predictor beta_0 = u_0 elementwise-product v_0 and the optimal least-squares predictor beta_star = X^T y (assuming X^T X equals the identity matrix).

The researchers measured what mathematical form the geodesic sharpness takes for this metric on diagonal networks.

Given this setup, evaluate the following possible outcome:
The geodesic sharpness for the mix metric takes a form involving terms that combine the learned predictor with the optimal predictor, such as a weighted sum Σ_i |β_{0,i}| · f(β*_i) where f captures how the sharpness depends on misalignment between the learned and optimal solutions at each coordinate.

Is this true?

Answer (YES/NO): NO